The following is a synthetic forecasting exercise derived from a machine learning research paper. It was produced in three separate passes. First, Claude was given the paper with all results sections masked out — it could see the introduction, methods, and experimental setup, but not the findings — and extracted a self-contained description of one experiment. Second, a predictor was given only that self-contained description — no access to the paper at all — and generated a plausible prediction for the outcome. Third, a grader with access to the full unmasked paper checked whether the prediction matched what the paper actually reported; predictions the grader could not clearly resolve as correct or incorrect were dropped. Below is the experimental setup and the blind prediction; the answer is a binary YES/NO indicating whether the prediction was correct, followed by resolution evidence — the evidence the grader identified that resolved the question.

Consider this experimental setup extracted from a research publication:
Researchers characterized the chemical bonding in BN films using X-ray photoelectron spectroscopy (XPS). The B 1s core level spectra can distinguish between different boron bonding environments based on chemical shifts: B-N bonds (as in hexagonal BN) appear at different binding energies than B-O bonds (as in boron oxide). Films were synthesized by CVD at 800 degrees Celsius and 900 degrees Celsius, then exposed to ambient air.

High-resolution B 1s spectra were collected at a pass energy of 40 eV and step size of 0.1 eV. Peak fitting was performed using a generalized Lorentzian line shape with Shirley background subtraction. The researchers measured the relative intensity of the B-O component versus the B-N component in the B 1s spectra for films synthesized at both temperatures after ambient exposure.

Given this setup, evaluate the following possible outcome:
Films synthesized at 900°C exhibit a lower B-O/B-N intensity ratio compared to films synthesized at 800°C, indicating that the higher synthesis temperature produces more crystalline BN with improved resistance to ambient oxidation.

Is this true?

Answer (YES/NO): YES